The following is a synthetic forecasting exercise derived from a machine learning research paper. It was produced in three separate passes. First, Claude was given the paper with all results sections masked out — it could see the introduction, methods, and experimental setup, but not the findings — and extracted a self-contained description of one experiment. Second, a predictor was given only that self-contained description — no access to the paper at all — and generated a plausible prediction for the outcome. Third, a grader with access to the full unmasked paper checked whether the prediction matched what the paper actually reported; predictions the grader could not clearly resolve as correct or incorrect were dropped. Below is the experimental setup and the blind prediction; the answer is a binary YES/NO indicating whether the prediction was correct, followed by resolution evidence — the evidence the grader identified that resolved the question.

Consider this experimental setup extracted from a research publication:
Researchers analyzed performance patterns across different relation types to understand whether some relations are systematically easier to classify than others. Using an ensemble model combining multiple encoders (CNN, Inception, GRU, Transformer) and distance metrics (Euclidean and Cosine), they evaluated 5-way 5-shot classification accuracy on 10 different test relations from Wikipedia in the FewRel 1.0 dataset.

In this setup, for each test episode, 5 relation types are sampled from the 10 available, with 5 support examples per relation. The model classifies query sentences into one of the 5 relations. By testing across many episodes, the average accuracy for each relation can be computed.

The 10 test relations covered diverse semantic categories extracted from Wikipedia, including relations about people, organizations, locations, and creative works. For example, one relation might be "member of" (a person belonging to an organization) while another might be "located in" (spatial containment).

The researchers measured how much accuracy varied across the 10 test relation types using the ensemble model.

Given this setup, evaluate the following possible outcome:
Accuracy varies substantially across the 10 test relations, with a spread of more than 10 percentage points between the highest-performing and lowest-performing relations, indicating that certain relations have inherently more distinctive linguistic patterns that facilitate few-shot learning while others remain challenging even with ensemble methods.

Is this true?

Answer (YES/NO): YES